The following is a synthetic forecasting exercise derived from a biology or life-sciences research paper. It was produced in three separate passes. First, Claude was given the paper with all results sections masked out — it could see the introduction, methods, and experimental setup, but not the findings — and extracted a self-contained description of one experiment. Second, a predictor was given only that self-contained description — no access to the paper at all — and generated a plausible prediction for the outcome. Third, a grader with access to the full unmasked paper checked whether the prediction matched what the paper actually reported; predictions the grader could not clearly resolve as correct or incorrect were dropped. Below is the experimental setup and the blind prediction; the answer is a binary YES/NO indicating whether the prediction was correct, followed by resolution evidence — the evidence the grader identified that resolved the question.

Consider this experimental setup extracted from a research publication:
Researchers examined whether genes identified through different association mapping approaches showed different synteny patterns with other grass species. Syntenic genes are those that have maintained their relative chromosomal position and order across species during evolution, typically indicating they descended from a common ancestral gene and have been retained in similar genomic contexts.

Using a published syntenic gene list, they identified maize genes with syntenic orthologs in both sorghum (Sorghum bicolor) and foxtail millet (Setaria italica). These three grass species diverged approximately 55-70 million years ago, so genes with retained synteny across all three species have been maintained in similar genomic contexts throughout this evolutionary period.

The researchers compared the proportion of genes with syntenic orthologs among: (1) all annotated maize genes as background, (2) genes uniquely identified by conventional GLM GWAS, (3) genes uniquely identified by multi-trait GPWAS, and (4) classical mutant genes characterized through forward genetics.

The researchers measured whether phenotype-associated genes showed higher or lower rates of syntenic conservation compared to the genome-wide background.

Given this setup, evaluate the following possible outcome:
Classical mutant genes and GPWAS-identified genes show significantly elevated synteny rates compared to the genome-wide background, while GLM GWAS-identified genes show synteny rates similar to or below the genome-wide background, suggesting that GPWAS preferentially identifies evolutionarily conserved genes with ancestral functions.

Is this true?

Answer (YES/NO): NO